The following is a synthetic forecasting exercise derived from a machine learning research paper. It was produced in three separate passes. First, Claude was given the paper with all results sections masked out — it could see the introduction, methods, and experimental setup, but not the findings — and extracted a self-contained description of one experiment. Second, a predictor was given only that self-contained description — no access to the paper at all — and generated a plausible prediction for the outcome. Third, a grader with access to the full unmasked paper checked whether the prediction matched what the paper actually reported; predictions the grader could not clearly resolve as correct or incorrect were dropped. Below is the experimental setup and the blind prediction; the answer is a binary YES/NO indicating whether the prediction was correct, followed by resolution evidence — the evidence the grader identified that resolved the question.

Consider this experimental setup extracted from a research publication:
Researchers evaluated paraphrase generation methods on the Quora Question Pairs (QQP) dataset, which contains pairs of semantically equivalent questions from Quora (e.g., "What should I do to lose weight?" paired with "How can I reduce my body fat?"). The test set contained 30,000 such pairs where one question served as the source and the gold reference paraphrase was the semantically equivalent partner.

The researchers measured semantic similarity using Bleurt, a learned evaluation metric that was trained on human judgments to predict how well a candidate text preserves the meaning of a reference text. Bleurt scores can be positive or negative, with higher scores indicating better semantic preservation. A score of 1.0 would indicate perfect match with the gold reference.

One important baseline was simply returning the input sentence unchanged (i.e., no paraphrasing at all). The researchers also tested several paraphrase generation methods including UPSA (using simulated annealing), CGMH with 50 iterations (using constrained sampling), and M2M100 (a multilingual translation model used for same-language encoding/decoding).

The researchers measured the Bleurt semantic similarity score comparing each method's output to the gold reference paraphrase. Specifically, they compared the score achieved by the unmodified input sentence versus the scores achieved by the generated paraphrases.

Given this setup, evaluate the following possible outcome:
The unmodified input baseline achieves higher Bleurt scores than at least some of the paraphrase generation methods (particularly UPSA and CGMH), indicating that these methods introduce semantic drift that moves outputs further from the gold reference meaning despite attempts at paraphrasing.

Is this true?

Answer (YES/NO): YES